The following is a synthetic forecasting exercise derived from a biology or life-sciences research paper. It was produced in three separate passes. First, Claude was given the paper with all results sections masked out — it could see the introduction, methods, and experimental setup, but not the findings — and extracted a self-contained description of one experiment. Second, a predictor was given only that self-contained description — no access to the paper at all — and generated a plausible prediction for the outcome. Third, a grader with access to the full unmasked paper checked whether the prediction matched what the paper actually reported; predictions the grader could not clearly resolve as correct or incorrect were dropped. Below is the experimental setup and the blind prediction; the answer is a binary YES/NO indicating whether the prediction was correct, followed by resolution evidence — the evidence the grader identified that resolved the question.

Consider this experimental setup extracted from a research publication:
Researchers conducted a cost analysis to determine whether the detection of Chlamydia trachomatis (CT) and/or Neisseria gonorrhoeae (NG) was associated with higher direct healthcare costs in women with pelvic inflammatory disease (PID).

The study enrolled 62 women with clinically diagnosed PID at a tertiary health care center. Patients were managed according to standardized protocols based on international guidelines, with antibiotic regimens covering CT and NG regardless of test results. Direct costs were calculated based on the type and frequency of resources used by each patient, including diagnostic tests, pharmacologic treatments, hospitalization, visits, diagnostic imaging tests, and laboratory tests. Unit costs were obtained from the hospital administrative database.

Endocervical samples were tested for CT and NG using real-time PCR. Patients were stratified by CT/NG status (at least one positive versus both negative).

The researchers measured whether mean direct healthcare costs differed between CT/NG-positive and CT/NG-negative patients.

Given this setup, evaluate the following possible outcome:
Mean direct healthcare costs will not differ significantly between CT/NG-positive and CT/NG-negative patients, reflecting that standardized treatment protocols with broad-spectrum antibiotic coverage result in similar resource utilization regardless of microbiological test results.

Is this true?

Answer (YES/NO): YES